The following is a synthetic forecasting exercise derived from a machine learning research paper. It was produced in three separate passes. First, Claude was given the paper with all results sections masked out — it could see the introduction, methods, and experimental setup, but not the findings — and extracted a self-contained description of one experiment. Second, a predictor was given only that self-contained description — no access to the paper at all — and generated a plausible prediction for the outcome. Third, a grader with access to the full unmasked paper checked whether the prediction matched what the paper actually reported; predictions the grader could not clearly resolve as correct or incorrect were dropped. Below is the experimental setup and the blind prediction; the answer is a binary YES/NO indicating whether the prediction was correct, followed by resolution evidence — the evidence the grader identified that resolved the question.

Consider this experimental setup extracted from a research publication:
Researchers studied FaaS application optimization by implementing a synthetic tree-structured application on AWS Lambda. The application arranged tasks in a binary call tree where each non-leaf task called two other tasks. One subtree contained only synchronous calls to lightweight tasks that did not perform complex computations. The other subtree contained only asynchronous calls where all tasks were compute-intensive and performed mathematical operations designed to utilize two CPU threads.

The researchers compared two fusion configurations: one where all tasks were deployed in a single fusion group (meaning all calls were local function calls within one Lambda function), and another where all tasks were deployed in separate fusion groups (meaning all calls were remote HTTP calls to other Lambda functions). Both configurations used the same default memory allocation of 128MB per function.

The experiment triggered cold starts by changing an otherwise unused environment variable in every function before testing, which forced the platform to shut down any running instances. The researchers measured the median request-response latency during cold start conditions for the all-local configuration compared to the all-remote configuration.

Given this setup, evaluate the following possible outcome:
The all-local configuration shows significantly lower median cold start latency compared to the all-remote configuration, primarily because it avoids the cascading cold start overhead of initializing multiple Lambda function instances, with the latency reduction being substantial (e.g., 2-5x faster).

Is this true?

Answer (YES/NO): NO